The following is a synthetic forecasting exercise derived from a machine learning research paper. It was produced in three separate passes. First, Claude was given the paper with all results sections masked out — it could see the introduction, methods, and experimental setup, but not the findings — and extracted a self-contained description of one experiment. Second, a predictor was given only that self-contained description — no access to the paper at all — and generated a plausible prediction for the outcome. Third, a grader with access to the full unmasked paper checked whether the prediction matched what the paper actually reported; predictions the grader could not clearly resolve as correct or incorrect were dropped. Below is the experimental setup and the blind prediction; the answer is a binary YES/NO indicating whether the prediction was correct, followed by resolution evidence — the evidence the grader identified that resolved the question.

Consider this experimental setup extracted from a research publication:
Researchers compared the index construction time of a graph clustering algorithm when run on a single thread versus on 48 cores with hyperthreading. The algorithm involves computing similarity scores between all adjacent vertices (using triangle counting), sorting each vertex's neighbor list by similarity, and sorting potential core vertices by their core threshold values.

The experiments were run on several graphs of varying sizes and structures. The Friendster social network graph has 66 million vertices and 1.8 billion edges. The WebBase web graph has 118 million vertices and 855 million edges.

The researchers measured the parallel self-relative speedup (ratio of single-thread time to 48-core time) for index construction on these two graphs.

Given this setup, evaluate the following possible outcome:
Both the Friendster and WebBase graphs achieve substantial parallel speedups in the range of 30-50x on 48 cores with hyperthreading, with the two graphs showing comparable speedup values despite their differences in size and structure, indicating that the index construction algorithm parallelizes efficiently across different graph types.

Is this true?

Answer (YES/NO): NO